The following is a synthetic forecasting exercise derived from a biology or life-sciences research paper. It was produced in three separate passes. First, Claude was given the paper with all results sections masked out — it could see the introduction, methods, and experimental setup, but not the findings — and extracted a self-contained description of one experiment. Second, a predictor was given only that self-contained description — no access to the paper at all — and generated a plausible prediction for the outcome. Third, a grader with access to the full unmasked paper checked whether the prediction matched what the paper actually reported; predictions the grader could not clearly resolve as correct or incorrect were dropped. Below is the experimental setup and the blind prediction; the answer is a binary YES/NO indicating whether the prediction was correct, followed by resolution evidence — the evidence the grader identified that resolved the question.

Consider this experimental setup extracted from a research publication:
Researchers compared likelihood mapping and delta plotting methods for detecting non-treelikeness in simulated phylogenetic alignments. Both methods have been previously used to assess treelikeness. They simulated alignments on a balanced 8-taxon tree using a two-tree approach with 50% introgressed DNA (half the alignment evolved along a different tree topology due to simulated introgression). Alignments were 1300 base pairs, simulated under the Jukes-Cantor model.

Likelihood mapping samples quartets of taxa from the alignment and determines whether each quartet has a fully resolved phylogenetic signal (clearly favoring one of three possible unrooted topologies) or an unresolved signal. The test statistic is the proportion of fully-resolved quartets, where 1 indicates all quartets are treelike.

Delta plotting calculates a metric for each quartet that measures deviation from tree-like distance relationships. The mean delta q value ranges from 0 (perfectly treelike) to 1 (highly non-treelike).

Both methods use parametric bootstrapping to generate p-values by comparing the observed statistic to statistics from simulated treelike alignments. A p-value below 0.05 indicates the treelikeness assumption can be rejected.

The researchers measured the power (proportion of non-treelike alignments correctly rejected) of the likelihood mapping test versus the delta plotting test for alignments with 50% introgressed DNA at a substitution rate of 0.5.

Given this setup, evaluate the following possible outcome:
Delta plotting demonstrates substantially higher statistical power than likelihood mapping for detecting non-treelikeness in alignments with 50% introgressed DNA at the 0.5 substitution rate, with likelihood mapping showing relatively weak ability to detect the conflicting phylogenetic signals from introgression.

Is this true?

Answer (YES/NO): YES